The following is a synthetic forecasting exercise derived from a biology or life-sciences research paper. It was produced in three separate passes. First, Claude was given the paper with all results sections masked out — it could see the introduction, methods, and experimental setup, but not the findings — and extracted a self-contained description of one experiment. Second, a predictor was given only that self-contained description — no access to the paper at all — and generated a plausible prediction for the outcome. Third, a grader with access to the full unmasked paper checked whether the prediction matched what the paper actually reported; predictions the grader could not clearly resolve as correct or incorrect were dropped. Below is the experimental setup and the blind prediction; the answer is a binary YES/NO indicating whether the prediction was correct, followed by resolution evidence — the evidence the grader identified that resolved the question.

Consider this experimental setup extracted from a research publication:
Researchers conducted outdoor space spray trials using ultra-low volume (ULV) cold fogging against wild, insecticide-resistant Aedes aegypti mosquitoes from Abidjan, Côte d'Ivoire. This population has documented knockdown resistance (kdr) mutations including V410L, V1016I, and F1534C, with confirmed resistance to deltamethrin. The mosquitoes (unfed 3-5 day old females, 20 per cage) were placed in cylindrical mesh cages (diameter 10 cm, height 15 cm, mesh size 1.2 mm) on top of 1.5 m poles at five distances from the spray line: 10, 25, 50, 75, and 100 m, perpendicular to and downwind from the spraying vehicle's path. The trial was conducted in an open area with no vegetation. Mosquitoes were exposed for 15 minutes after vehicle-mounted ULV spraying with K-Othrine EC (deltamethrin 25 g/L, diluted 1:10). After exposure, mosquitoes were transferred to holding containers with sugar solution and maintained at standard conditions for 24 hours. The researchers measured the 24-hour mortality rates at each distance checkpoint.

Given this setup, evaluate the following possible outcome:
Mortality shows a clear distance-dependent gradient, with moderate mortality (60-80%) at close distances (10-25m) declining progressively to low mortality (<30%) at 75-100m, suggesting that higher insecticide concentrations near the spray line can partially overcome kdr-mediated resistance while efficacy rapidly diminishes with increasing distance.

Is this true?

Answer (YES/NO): NO